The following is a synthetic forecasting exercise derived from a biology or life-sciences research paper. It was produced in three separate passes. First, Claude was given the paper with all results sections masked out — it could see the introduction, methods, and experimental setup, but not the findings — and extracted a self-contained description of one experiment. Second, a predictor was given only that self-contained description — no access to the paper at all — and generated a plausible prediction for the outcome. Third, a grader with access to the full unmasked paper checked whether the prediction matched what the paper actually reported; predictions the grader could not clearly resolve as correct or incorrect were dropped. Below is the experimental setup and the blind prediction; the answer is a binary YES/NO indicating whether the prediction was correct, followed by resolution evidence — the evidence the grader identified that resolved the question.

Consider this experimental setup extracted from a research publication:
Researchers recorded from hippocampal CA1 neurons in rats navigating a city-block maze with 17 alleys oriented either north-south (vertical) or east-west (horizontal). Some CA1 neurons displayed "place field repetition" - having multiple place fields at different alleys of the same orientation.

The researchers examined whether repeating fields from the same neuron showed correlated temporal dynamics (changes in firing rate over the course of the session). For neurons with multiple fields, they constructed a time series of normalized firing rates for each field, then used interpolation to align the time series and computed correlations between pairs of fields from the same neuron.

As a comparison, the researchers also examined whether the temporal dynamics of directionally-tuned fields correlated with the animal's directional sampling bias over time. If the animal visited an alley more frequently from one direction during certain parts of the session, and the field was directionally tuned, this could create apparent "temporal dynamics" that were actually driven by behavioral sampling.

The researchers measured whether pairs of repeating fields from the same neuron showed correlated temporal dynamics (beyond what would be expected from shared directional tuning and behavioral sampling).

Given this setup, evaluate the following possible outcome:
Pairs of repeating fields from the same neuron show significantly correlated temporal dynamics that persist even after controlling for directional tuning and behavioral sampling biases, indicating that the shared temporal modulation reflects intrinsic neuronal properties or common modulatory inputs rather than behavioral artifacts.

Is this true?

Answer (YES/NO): NO